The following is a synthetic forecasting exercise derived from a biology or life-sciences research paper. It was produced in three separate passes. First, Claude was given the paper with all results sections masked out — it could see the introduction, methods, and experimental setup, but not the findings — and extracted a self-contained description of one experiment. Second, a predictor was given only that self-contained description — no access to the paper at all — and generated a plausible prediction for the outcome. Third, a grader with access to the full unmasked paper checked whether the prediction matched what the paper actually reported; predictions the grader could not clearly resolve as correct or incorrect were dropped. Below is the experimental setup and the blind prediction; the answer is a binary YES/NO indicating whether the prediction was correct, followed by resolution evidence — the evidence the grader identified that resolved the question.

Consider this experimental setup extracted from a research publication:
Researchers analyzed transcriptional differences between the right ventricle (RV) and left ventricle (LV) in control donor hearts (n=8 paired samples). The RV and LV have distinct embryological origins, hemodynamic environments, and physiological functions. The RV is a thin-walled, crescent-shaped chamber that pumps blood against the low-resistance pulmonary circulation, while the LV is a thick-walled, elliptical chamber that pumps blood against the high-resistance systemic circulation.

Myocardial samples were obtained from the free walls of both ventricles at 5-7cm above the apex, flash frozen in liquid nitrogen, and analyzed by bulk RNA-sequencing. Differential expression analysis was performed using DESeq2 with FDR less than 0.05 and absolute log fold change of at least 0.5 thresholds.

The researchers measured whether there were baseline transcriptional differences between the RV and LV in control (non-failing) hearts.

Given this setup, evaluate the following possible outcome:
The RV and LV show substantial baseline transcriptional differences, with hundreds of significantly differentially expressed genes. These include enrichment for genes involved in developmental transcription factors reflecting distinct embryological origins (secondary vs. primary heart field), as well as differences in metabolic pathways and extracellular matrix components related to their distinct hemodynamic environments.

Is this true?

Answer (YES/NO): NO